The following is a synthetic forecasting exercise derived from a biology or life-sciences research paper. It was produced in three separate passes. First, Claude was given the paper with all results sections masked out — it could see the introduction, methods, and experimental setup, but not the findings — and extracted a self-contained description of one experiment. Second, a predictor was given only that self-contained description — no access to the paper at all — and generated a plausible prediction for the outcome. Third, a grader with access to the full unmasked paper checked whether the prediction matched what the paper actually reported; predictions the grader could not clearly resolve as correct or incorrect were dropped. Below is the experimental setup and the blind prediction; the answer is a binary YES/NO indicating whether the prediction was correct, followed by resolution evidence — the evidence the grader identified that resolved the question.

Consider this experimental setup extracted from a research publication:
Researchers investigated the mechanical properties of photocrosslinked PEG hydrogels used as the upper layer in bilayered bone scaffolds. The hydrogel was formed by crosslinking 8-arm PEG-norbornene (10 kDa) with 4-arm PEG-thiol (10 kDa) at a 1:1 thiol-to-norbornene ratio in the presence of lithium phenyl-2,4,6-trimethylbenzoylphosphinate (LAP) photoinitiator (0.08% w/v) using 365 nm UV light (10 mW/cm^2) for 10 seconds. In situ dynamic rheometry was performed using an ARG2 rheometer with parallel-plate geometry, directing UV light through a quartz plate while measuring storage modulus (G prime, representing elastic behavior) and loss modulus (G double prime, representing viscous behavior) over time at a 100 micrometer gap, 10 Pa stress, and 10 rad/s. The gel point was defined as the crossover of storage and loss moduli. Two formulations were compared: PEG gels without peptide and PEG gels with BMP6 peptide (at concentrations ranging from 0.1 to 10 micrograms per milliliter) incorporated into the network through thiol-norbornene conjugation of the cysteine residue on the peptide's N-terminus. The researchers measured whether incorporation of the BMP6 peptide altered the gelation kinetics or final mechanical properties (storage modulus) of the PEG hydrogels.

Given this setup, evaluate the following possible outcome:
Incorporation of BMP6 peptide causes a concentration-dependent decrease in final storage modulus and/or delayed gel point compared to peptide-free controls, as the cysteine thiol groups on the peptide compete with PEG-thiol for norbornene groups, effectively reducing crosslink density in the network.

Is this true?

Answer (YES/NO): NO